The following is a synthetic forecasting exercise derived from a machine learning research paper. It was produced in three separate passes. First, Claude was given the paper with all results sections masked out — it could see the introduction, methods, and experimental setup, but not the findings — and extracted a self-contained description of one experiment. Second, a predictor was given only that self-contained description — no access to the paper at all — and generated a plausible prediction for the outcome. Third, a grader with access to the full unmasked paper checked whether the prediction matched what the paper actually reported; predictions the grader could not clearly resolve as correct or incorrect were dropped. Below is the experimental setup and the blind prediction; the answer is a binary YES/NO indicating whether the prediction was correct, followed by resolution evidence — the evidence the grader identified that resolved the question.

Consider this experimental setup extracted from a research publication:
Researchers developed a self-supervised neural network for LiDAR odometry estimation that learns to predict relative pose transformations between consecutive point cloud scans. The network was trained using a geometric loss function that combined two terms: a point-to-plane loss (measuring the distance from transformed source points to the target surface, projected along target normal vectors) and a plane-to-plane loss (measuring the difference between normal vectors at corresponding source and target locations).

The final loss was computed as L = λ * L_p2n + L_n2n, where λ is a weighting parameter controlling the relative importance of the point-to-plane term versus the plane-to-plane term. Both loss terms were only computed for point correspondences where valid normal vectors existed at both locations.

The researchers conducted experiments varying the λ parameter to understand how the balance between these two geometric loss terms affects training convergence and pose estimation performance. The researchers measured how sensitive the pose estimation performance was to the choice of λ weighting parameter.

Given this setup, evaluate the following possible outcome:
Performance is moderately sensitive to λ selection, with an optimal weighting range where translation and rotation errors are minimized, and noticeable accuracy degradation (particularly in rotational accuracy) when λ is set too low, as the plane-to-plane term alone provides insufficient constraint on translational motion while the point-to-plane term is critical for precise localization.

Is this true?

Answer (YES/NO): NO